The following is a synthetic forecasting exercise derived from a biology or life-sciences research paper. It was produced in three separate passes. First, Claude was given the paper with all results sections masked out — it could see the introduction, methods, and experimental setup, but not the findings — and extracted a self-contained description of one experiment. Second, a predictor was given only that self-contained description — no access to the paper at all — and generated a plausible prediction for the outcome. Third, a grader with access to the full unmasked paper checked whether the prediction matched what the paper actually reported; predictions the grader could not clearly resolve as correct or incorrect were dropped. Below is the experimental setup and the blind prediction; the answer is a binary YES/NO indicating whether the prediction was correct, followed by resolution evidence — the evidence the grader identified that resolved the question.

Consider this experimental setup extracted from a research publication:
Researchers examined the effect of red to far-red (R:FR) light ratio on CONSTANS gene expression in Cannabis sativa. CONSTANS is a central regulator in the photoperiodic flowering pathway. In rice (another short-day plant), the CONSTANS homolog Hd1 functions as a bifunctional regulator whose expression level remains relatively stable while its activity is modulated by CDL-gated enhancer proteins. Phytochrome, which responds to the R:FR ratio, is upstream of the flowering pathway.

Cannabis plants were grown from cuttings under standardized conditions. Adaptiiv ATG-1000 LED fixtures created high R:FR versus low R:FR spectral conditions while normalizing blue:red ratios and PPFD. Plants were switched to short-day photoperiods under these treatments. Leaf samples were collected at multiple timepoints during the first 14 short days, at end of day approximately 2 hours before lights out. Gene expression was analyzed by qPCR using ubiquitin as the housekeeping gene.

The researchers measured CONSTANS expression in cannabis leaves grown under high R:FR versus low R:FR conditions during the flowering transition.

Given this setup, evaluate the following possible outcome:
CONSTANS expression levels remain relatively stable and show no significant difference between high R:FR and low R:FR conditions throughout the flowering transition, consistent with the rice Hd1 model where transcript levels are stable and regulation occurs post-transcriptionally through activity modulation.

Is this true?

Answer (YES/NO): NO